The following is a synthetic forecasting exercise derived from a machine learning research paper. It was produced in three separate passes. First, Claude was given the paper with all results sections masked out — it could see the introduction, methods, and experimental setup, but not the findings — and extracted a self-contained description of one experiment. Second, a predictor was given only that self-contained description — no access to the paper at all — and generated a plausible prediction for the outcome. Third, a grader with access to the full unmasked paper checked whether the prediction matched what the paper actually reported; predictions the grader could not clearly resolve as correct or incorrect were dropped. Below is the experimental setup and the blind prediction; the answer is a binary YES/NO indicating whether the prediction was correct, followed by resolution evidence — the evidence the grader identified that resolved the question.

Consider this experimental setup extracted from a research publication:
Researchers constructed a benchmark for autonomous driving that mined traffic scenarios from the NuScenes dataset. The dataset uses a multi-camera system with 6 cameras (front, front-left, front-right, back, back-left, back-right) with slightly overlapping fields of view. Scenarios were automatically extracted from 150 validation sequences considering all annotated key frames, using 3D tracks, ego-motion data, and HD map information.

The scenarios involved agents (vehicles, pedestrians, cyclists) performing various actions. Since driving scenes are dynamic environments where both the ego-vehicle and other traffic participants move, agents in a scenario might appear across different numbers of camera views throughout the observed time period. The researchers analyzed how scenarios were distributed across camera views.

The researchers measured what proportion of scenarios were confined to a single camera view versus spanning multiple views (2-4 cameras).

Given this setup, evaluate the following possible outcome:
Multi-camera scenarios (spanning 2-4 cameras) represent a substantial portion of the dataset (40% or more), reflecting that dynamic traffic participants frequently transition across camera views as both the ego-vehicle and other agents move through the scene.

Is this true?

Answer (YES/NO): YES